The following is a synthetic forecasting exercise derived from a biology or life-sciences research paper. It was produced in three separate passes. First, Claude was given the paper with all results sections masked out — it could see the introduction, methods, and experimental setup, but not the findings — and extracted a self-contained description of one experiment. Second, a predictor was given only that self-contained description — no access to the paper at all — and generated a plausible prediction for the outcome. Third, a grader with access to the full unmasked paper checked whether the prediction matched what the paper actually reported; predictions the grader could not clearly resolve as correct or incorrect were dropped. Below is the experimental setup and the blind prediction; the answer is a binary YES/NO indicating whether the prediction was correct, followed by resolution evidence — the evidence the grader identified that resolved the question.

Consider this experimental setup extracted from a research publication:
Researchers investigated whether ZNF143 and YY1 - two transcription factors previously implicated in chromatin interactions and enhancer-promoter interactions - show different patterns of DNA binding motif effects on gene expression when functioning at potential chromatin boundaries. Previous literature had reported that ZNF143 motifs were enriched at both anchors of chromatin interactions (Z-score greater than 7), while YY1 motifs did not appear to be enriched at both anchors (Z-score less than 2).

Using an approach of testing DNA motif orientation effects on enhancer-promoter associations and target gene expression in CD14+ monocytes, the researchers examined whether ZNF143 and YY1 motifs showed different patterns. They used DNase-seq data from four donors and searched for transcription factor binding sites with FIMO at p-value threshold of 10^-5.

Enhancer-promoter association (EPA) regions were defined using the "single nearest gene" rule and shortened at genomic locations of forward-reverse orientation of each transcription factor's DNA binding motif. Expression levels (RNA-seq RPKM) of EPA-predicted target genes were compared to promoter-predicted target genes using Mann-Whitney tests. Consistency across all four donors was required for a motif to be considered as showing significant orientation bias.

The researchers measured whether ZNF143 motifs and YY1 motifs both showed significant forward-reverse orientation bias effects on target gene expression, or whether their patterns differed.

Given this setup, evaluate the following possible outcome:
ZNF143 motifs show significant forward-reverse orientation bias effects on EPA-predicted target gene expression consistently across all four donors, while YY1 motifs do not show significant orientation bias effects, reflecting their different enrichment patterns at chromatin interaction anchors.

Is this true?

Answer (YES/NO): NO